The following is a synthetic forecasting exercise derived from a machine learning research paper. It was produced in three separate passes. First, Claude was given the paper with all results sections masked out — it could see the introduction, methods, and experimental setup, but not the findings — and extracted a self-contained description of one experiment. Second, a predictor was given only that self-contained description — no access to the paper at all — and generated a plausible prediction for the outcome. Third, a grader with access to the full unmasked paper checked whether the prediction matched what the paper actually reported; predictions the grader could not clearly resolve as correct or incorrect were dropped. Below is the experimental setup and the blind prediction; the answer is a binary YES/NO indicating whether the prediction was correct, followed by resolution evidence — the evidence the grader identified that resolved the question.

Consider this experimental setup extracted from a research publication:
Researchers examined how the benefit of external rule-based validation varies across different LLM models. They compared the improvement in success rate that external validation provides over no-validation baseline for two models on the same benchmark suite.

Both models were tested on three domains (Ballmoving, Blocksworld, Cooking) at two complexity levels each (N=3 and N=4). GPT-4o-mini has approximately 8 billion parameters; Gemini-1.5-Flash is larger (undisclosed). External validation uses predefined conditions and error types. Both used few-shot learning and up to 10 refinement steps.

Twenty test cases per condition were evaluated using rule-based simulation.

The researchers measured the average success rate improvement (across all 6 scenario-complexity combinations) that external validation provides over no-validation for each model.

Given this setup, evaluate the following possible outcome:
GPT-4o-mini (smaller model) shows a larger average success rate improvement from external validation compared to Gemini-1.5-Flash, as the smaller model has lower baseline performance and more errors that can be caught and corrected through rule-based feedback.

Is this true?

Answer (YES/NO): NO